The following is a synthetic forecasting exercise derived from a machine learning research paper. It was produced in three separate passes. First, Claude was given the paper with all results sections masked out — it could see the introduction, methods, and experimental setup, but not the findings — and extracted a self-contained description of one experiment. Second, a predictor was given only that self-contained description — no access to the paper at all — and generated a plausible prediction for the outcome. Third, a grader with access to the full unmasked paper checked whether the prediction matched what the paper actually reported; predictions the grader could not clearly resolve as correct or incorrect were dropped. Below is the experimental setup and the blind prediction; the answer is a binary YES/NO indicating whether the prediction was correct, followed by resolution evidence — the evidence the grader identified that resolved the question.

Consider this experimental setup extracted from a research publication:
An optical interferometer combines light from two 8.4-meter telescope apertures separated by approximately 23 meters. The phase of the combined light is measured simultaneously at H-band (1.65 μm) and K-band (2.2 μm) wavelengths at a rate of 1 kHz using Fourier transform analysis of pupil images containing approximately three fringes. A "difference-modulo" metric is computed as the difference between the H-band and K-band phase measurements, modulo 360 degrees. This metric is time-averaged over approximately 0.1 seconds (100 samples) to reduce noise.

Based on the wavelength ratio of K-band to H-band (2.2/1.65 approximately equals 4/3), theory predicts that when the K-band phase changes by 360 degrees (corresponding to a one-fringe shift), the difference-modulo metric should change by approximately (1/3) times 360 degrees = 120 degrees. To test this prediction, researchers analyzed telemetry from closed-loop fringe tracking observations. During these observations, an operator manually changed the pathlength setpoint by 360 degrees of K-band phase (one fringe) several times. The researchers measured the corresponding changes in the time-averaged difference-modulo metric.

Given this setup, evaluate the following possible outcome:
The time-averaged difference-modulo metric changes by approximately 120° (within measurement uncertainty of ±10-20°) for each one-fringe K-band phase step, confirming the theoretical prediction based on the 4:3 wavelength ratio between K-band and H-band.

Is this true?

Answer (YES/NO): YES